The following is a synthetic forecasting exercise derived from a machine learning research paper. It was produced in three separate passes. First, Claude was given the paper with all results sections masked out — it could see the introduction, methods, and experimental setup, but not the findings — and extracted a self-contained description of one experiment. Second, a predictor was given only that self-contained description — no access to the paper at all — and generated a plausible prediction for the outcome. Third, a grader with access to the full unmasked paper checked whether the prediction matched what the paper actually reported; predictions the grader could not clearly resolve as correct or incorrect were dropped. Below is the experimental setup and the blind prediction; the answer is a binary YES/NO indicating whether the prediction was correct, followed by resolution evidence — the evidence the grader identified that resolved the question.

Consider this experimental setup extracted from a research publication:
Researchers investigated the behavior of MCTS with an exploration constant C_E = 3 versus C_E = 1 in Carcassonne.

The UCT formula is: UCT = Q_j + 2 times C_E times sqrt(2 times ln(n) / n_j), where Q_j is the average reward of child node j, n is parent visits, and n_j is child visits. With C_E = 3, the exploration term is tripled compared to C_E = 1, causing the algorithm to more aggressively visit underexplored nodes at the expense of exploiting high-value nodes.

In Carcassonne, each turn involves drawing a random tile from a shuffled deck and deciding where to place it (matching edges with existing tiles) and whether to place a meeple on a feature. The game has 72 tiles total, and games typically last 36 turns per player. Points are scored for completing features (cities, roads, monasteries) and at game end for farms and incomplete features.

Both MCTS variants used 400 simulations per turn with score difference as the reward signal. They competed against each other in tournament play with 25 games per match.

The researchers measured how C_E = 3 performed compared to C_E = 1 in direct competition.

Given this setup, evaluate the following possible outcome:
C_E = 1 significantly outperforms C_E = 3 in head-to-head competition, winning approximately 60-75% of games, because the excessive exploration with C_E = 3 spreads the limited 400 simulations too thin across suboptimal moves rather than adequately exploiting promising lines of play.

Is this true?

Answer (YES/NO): YES